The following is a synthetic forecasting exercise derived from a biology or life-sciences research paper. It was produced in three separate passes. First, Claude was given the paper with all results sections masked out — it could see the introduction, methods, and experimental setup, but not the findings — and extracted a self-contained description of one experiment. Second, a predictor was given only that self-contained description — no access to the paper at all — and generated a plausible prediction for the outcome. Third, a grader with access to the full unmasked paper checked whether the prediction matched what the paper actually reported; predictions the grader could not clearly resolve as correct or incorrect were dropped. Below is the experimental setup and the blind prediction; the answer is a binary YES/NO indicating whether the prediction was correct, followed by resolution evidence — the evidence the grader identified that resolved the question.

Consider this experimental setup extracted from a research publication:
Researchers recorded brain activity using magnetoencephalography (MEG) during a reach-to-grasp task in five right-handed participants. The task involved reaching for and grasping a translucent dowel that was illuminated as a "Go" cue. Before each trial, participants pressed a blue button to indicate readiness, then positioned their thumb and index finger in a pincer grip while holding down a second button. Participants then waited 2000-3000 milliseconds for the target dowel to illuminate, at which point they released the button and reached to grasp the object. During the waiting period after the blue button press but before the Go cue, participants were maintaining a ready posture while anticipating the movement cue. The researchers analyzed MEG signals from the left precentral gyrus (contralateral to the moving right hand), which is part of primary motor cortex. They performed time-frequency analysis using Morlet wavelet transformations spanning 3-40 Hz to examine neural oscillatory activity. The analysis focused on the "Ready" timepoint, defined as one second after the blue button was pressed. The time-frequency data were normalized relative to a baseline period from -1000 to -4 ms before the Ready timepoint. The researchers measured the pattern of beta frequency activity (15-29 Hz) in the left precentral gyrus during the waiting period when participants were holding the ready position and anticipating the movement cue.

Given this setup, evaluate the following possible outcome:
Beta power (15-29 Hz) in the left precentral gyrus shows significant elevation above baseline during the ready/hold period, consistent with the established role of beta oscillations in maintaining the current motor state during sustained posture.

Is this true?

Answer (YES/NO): YES